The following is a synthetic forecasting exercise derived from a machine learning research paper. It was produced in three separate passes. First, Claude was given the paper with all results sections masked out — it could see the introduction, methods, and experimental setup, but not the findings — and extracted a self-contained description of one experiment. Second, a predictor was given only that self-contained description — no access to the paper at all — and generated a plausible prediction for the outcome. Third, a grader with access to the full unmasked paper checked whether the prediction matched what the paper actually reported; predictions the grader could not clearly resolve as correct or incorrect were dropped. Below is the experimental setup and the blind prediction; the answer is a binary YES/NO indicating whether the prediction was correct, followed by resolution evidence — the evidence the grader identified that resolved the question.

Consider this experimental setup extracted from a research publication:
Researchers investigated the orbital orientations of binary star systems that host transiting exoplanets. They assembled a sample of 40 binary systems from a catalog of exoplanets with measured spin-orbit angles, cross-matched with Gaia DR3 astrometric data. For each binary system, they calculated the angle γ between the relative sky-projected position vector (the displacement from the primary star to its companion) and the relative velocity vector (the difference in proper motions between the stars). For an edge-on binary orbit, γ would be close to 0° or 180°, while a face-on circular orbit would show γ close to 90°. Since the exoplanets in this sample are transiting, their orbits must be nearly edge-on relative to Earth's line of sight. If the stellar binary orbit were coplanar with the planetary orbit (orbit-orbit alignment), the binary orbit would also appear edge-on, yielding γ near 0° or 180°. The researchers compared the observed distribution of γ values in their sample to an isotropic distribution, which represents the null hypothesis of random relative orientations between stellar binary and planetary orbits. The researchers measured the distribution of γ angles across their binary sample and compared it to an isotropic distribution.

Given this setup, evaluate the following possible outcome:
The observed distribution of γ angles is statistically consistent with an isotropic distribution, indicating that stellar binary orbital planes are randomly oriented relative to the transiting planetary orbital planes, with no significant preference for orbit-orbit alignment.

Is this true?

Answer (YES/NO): NO